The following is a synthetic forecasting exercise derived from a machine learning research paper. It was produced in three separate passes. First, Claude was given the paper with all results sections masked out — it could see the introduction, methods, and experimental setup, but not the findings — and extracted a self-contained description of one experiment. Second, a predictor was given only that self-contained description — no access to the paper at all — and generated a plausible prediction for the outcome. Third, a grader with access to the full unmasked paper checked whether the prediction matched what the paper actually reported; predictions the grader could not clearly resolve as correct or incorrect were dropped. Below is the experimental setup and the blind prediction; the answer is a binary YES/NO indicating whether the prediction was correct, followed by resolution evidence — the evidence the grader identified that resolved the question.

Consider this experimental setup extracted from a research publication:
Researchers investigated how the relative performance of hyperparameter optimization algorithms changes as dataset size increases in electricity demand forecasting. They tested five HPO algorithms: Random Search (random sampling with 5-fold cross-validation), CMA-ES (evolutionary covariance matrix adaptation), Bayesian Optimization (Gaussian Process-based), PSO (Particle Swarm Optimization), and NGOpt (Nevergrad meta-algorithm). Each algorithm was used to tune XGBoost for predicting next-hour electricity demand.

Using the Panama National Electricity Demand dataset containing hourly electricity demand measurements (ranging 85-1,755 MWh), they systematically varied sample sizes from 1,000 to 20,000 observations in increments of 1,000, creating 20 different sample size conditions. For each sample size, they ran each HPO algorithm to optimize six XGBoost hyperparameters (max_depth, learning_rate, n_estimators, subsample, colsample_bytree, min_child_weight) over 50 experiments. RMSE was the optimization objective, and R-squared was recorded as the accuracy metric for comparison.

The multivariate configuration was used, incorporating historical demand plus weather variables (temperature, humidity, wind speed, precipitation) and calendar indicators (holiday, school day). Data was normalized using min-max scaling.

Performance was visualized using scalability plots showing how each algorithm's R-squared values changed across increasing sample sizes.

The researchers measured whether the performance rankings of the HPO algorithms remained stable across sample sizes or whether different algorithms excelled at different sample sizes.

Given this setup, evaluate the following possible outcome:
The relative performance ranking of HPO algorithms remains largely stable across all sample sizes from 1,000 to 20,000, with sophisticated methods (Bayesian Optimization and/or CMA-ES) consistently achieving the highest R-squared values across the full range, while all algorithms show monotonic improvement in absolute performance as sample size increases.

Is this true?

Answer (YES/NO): NO